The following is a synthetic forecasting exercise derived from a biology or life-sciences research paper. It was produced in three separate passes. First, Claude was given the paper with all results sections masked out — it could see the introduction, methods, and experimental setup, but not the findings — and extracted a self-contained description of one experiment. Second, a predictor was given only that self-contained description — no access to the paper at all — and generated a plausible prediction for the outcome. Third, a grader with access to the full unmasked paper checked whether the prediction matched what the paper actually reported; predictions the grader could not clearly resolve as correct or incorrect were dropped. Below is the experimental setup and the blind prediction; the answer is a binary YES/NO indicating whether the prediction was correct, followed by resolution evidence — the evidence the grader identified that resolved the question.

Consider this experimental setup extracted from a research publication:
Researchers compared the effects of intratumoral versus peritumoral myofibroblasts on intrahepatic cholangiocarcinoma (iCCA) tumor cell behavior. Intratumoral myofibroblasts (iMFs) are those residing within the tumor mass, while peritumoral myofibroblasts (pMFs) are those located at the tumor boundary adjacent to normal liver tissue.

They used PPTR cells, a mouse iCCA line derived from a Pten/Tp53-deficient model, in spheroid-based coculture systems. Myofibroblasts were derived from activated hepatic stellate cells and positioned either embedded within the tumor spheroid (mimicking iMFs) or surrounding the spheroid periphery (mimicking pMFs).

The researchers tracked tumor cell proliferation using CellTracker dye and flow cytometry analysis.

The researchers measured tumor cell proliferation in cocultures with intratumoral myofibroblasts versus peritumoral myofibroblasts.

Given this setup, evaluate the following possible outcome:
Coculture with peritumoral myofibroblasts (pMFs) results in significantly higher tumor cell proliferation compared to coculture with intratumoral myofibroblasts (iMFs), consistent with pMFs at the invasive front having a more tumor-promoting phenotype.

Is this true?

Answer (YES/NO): NO